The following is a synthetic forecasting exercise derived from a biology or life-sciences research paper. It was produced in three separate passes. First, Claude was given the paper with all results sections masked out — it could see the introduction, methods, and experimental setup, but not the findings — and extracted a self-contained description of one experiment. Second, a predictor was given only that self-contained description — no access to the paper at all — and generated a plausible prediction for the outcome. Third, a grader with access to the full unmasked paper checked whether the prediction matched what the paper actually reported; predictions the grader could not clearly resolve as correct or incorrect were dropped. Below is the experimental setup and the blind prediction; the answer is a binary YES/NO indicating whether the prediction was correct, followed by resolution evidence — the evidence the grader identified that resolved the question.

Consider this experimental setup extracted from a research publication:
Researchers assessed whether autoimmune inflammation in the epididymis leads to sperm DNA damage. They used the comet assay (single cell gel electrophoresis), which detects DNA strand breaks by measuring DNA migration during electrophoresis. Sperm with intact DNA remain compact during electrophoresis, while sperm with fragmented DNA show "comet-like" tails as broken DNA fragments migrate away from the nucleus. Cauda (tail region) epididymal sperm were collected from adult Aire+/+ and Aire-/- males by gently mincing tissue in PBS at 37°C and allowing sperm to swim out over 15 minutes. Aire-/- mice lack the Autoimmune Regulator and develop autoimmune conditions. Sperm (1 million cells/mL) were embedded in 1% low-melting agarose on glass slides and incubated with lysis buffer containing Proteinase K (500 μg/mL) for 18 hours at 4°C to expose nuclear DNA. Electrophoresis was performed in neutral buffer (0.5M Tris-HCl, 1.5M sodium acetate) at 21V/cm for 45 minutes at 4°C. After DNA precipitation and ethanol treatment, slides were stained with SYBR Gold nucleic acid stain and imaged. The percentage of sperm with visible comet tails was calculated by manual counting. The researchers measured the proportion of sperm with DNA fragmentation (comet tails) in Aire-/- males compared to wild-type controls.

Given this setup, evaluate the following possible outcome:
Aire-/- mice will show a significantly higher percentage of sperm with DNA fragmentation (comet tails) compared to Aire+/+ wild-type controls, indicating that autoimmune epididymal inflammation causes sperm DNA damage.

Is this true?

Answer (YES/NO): YES